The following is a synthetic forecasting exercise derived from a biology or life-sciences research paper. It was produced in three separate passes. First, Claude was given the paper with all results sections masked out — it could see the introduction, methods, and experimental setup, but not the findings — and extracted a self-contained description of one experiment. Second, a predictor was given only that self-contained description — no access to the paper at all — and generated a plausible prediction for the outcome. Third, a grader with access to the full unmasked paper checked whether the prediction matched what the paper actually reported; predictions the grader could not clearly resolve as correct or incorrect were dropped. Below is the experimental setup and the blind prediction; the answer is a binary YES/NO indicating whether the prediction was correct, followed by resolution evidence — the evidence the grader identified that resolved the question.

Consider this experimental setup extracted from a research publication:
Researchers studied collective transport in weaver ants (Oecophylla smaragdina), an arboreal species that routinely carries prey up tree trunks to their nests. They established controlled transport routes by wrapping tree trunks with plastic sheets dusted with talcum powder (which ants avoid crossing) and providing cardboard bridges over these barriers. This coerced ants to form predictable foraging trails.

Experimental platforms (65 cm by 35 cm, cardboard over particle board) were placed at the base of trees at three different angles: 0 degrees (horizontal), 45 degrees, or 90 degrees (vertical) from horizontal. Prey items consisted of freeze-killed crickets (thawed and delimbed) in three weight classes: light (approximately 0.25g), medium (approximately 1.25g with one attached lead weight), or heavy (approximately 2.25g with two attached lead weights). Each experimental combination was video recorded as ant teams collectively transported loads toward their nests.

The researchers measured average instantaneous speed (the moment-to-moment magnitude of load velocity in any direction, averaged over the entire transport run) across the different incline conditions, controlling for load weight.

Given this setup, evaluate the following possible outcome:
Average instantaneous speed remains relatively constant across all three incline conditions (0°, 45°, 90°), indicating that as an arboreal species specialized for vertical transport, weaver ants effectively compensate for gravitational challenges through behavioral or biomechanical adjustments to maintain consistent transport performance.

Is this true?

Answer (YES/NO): NO